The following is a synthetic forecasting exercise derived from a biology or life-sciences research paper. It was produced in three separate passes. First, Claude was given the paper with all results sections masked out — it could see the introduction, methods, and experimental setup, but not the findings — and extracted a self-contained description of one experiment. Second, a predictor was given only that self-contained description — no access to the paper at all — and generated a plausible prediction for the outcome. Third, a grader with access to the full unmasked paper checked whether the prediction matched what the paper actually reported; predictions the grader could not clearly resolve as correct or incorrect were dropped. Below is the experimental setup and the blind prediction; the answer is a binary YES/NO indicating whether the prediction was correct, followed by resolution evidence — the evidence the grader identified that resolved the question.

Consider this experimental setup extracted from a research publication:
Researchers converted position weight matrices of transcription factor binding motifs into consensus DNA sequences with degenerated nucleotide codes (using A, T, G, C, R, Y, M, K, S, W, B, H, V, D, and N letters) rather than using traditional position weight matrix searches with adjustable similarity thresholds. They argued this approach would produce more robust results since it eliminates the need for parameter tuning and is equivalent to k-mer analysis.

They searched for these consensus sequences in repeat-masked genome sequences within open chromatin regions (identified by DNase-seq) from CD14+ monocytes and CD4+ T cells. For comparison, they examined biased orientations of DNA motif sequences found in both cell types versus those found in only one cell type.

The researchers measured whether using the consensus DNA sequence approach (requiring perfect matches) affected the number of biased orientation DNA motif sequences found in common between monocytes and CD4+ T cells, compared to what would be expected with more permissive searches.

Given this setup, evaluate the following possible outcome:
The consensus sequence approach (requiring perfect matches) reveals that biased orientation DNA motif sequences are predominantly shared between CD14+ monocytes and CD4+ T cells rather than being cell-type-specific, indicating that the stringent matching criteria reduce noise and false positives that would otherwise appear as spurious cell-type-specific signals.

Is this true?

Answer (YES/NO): NO